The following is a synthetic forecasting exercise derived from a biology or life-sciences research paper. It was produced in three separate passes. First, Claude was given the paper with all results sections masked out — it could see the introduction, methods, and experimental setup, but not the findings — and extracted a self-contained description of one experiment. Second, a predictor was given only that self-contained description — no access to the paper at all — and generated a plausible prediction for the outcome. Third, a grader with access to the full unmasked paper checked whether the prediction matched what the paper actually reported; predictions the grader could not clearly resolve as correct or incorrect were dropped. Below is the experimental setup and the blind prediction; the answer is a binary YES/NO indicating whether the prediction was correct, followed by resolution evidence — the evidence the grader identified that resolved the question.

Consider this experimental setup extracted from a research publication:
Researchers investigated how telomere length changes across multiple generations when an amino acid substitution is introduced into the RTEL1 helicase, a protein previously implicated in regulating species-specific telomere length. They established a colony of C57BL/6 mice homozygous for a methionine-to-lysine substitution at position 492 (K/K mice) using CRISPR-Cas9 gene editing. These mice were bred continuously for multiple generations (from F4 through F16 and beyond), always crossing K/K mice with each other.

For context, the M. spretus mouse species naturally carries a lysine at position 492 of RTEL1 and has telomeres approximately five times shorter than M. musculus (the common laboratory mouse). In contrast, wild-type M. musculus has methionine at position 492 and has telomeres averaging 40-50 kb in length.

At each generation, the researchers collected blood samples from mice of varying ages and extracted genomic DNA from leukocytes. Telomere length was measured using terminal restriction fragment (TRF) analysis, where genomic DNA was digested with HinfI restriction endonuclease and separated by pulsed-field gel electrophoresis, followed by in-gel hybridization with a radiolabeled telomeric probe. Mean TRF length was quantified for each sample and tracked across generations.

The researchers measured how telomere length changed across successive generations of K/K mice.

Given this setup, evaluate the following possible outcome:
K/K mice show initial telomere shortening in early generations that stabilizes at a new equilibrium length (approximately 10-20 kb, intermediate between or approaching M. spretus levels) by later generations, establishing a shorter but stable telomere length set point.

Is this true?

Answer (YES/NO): YES